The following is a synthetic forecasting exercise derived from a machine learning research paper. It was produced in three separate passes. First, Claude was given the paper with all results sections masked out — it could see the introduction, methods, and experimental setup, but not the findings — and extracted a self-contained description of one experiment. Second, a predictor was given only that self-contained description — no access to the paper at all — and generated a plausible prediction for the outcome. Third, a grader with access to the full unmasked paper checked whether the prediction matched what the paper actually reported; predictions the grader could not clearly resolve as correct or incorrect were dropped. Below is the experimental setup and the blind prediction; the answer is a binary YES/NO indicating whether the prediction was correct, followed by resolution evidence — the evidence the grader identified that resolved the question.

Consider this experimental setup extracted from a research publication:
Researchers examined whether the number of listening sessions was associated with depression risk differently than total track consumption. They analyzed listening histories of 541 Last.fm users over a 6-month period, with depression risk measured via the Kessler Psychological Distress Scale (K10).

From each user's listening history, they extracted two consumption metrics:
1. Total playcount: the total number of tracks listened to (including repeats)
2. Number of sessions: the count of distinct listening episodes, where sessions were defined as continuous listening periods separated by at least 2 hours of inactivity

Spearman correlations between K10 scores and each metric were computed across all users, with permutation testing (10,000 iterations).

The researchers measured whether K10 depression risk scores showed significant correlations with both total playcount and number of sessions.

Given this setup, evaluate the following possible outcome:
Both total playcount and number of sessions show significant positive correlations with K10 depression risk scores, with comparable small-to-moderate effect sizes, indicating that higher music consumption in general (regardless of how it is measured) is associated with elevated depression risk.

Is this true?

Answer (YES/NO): YES